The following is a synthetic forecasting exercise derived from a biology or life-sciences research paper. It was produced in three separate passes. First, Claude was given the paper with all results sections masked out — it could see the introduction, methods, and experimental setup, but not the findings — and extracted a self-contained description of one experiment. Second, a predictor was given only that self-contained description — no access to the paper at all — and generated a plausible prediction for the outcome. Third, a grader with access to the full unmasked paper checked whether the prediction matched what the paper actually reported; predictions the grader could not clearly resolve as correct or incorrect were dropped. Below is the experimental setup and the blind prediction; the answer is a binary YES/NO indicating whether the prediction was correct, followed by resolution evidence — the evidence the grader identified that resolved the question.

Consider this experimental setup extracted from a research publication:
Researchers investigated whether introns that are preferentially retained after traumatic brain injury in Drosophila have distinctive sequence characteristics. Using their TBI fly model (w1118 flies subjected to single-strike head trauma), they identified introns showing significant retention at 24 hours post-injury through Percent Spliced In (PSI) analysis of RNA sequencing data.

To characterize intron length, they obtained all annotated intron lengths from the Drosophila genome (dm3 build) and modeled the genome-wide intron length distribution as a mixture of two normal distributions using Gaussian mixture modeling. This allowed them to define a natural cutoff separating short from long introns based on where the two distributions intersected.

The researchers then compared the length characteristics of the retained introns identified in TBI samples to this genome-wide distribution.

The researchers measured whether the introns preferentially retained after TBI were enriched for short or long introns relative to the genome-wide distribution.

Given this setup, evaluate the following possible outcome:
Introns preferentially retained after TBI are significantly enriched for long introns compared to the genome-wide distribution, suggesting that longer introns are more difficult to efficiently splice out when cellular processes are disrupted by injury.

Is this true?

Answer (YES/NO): YES